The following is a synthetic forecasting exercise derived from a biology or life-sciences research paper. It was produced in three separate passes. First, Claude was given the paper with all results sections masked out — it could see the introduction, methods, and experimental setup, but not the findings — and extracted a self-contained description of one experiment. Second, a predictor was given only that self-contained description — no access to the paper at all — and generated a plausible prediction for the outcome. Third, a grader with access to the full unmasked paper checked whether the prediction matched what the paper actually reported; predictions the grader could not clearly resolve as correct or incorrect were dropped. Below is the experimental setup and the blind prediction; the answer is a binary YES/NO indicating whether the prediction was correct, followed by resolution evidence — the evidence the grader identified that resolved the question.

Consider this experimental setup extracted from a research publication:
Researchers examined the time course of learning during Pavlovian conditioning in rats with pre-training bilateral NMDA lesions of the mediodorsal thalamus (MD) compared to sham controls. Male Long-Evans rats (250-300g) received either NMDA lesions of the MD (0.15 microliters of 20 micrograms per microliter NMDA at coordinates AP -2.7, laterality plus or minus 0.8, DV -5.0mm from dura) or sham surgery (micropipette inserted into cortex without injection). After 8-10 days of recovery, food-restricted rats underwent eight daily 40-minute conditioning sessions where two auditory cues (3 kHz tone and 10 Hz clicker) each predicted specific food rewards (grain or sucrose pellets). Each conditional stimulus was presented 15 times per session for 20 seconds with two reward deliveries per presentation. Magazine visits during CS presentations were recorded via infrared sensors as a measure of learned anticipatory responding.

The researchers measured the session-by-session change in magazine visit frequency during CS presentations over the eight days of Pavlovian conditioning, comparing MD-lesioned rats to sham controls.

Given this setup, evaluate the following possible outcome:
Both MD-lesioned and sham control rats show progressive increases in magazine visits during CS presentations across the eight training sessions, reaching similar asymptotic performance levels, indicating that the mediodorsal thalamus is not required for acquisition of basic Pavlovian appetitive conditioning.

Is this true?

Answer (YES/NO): NO